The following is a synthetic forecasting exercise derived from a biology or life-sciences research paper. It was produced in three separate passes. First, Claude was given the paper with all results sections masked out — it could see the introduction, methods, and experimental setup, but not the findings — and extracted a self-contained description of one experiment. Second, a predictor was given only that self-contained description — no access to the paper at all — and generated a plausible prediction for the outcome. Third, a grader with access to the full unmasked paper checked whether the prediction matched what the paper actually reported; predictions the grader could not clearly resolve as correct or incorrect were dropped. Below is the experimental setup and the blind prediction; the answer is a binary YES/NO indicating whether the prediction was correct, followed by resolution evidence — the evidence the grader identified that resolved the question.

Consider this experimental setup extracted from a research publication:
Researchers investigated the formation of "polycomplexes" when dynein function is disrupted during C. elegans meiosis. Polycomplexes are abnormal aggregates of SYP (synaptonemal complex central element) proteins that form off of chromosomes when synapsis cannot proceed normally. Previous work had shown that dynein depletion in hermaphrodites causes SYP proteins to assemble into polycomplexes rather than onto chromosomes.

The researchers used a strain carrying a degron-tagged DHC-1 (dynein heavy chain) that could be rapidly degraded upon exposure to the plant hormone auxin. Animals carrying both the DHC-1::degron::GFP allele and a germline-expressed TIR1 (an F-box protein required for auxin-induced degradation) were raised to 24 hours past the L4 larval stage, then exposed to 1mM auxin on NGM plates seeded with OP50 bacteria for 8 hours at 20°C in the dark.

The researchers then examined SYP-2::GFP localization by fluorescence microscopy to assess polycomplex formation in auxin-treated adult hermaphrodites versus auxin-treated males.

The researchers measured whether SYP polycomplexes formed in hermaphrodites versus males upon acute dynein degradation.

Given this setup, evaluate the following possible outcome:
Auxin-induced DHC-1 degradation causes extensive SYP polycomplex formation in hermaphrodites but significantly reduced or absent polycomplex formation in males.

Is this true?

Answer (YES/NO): YES